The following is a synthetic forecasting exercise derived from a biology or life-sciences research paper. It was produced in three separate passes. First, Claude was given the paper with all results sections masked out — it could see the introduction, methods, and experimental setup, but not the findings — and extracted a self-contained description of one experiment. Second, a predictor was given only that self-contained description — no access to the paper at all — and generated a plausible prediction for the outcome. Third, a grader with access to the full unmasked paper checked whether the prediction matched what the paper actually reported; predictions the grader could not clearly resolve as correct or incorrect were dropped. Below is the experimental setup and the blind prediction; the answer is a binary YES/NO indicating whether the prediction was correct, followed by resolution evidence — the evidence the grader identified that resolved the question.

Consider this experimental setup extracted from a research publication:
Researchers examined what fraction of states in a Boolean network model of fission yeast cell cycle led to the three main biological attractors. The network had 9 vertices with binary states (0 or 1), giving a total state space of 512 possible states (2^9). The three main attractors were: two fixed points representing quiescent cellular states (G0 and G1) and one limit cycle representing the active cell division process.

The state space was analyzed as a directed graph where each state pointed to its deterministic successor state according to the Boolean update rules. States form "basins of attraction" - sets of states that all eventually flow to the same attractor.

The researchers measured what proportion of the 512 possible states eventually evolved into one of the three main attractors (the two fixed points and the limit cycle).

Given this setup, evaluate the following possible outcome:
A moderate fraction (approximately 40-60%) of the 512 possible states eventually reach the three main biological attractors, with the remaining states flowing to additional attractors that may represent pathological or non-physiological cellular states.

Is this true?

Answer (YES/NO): NO